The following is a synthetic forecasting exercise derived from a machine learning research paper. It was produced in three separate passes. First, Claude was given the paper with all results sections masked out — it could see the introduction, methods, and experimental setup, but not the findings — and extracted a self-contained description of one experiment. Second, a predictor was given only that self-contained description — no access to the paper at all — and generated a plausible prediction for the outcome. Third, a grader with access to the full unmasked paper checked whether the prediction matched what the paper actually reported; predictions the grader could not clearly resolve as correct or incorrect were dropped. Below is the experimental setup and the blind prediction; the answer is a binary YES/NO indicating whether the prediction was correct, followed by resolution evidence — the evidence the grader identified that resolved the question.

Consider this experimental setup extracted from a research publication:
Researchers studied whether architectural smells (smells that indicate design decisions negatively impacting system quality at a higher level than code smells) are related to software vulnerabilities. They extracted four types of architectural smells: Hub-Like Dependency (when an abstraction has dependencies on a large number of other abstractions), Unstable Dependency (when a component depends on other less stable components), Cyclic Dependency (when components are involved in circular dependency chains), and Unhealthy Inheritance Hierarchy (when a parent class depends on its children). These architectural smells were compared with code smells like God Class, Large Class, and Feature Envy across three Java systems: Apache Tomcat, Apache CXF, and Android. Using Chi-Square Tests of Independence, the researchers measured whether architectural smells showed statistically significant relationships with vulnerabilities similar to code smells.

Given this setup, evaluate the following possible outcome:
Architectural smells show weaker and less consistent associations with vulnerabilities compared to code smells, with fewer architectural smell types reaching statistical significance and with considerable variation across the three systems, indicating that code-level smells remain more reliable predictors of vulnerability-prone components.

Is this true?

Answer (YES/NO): YES